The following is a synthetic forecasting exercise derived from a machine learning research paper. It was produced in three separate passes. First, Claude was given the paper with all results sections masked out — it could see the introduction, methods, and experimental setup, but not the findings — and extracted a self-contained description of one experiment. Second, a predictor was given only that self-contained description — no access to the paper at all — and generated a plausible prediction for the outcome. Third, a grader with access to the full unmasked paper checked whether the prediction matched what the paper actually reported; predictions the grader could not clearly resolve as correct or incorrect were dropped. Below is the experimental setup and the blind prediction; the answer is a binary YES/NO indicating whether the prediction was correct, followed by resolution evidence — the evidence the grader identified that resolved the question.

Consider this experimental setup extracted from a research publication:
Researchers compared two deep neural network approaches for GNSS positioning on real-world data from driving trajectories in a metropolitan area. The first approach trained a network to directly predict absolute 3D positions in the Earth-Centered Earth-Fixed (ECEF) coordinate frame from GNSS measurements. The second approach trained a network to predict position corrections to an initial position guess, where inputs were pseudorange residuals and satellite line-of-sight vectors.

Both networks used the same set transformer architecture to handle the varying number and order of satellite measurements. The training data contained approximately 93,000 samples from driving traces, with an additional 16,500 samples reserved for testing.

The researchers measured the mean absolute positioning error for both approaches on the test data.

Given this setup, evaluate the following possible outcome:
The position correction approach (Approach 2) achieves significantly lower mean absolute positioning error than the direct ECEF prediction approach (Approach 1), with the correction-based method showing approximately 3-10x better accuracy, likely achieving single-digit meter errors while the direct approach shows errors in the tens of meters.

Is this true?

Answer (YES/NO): NO